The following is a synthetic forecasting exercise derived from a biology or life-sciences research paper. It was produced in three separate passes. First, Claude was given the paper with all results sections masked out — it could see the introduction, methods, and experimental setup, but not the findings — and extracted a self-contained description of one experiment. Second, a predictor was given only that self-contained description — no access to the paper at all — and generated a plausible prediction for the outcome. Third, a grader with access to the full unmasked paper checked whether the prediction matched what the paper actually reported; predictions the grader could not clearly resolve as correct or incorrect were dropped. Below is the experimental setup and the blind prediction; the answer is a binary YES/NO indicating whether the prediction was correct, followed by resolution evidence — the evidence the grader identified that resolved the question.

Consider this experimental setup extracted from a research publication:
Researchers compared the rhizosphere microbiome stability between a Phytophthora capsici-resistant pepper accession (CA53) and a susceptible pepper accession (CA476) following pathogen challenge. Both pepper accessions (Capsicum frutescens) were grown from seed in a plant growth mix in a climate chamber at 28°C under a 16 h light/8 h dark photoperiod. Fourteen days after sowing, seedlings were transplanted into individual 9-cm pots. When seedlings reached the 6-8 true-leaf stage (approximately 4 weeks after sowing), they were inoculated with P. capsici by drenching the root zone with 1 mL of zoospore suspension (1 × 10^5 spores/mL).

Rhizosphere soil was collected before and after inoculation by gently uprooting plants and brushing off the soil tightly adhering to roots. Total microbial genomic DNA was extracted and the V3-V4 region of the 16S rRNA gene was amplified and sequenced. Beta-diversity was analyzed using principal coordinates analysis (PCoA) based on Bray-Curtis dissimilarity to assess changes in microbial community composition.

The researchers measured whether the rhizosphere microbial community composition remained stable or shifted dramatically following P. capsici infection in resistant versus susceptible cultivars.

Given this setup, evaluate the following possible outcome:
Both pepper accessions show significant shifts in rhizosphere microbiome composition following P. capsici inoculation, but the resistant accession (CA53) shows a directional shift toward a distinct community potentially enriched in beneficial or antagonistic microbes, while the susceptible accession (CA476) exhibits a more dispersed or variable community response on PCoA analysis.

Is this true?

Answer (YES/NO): NO